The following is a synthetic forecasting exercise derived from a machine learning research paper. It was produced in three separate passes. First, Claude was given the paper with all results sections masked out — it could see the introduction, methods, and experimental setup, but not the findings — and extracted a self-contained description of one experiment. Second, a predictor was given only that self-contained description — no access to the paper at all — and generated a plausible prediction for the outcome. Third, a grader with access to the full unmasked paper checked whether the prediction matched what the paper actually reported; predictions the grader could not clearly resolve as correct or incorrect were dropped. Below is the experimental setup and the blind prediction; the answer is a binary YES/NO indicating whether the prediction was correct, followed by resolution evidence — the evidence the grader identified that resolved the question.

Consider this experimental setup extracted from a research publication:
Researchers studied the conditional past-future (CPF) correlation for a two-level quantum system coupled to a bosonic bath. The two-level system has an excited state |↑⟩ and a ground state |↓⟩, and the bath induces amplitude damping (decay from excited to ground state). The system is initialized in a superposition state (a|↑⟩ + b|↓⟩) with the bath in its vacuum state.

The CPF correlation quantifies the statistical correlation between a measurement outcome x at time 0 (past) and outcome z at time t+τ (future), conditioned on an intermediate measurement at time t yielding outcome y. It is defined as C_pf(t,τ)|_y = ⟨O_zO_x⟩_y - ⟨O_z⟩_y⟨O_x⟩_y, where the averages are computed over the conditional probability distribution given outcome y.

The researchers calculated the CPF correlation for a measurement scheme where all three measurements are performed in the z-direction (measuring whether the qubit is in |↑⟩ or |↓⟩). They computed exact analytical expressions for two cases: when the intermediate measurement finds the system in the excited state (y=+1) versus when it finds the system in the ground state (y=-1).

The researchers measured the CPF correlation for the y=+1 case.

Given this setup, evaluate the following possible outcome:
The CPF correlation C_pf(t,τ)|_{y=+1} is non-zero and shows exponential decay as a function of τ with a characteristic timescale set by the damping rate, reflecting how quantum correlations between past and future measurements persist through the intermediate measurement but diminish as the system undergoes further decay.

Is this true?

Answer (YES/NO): NO